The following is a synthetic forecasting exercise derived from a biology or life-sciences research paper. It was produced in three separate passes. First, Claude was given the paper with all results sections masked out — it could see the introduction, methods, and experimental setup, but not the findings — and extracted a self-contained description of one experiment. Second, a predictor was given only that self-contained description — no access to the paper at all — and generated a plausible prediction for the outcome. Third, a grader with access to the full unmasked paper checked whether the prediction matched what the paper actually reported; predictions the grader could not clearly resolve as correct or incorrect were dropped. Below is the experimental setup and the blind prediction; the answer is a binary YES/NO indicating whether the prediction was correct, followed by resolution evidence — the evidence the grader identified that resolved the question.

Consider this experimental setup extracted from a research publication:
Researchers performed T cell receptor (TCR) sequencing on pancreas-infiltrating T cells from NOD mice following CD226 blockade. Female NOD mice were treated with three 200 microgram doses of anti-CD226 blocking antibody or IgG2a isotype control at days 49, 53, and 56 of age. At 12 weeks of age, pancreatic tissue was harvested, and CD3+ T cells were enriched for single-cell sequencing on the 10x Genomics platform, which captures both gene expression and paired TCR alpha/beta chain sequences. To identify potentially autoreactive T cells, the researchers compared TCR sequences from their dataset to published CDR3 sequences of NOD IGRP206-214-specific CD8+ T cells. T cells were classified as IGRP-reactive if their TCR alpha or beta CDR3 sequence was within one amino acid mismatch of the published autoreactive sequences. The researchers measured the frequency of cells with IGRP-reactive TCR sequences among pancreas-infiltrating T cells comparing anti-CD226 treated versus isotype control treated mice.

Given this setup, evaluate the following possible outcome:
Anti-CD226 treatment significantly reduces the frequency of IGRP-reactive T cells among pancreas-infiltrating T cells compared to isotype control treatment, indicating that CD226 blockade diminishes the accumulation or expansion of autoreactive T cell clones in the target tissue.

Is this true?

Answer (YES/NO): YES